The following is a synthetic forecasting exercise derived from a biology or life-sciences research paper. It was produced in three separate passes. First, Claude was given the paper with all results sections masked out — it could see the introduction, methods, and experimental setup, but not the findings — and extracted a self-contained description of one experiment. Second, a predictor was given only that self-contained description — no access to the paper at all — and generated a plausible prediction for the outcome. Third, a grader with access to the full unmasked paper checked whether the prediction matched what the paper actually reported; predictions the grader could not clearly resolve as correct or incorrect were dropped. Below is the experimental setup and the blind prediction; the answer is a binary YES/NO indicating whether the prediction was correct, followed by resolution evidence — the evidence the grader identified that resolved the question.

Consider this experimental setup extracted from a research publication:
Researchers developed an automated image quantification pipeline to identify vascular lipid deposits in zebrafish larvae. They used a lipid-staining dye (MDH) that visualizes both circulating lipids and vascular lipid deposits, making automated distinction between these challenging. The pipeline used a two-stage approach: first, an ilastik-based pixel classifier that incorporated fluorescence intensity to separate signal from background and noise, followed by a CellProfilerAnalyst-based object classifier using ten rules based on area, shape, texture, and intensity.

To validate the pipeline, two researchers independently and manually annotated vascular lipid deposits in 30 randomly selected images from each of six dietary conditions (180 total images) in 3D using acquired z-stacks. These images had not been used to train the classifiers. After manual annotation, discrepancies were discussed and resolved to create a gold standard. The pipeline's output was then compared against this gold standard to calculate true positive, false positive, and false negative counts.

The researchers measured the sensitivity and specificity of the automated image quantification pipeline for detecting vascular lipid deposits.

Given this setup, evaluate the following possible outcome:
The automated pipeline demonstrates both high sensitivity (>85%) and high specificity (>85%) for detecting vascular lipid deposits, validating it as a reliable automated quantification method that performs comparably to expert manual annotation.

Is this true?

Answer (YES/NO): NO